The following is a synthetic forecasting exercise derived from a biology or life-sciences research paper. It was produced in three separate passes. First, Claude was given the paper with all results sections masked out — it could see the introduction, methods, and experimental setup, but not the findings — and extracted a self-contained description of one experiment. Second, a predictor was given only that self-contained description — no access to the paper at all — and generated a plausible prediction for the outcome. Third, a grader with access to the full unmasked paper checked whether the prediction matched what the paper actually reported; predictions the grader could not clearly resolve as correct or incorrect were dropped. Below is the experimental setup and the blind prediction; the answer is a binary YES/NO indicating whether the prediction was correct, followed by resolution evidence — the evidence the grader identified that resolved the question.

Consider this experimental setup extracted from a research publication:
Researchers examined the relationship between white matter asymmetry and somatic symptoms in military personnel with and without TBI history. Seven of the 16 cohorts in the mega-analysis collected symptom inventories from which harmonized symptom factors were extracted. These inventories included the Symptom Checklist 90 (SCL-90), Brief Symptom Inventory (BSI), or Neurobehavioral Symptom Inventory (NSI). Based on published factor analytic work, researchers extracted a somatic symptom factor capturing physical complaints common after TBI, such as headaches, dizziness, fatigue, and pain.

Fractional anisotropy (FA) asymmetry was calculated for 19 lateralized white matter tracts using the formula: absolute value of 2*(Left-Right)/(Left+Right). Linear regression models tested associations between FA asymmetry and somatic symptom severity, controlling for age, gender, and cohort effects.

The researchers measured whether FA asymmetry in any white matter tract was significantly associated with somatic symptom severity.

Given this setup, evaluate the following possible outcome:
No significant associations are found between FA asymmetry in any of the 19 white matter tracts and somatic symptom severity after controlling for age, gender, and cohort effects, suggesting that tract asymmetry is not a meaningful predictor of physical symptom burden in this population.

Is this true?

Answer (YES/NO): NO